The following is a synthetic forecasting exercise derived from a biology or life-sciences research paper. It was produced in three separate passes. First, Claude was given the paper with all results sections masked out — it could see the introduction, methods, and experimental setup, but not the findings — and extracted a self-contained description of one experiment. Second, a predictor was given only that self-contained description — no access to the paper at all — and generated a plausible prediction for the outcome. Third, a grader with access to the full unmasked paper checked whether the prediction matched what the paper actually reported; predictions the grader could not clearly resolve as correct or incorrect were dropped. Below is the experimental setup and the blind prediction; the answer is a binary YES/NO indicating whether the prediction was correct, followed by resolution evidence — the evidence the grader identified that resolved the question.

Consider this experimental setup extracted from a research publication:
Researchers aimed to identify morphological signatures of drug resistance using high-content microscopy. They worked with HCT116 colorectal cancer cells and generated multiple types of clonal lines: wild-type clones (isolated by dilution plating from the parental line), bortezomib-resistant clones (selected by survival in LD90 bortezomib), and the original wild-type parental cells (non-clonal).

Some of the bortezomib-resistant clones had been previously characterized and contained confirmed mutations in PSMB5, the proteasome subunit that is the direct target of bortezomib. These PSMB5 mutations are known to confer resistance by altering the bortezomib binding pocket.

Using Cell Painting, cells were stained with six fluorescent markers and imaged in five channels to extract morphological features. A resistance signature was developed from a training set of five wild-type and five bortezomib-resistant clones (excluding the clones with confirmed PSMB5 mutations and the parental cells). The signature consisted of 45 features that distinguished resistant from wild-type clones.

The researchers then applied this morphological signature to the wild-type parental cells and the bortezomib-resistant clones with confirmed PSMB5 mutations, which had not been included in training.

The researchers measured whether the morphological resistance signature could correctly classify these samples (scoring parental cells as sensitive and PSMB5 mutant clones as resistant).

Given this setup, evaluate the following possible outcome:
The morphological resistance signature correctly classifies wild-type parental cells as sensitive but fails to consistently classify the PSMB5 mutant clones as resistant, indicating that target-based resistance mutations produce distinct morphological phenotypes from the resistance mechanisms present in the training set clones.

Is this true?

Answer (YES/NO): NO